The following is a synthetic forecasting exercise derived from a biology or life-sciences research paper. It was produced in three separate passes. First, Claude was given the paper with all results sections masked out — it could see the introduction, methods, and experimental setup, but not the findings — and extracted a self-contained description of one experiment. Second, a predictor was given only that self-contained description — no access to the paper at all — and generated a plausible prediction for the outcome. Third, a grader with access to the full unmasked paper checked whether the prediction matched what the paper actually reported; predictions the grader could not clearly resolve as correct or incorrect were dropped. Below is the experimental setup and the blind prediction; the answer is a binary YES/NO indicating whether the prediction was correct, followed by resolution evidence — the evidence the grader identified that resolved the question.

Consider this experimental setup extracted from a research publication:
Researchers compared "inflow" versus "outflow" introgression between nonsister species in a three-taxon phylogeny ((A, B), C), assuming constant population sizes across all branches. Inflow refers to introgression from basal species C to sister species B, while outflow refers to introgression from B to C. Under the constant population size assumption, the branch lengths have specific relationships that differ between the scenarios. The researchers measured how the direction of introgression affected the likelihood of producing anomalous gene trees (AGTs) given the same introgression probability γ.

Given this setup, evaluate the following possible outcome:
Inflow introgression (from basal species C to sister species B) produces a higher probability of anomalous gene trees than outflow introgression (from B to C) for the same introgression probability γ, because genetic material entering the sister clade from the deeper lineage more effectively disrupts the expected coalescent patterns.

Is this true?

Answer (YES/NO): YES